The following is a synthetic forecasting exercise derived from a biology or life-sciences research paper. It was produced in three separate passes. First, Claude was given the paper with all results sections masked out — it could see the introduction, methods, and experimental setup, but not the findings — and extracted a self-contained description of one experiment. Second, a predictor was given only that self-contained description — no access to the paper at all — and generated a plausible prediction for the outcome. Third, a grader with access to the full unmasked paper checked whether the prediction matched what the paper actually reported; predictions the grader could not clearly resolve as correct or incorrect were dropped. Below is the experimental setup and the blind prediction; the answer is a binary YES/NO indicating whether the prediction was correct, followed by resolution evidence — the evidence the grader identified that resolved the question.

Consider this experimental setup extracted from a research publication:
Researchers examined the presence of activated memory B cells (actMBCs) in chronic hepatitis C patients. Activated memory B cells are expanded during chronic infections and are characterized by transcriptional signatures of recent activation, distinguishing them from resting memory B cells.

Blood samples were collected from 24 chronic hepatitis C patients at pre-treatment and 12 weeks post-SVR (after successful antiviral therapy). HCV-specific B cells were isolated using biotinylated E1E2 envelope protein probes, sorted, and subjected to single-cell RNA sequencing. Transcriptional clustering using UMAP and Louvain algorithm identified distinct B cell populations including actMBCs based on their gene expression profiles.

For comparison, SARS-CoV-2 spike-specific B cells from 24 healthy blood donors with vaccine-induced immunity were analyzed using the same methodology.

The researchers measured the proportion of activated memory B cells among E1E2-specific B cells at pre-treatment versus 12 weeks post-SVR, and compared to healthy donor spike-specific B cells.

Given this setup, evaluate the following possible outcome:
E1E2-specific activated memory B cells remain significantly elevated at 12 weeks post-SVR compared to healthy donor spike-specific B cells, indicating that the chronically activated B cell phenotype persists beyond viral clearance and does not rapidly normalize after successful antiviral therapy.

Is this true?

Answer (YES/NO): YES